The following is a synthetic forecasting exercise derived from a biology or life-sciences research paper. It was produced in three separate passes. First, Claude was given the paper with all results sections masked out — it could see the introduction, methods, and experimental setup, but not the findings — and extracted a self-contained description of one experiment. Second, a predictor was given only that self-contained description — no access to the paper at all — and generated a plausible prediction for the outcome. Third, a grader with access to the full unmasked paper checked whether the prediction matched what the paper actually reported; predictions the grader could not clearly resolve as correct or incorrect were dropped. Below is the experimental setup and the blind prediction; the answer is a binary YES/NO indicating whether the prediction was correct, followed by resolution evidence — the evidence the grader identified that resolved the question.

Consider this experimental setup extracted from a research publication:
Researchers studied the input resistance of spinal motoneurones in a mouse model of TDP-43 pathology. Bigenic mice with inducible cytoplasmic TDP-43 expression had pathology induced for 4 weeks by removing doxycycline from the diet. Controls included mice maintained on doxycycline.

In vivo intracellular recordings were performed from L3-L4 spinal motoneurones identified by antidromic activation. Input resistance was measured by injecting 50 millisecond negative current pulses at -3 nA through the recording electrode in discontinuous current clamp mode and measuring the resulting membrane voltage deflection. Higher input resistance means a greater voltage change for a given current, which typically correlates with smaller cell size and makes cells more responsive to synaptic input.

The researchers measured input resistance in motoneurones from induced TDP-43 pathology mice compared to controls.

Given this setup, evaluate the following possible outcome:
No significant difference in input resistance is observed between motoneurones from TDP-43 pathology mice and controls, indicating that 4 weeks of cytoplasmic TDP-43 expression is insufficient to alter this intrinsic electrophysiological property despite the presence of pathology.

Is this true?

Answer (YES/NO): NO